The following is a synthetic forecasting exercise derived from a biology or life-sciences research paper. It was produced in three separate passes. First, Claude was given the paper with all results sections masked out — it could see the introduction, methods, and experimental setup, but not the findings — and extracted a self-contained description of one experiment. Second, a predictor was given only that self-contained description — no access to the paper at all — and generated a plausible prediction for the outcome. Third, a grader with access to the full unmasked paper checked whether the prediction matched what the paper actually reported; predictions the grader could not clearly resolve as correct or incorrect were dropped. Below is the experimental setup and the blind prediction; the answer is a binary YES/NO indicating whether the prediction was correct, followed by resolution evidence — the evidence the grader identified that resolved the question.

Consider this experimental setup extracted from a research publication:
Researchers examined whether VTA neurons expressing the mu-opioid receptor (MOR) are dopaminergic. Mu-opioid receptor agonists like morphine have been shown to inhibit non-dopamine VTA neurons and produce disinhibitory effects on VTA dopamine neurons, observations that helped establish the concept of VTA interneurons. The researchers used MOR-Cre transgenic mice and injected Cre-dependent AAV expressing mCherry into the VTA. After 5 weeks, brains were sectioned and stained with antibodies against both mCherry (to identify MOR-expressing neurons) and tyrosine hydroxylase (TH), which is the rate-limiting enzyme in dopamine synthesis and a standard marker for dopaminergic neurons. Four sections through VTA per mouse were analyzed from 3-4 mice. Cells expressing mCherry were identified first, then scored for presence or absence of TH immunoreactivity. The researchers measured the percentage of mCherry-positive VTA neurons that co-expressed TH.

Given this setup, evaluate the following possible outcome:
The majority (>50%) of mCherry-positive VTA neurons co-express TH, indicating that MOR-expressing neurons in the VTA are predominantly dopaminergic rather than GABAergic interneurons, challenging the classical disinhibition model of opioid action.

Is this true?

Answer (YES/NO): NO